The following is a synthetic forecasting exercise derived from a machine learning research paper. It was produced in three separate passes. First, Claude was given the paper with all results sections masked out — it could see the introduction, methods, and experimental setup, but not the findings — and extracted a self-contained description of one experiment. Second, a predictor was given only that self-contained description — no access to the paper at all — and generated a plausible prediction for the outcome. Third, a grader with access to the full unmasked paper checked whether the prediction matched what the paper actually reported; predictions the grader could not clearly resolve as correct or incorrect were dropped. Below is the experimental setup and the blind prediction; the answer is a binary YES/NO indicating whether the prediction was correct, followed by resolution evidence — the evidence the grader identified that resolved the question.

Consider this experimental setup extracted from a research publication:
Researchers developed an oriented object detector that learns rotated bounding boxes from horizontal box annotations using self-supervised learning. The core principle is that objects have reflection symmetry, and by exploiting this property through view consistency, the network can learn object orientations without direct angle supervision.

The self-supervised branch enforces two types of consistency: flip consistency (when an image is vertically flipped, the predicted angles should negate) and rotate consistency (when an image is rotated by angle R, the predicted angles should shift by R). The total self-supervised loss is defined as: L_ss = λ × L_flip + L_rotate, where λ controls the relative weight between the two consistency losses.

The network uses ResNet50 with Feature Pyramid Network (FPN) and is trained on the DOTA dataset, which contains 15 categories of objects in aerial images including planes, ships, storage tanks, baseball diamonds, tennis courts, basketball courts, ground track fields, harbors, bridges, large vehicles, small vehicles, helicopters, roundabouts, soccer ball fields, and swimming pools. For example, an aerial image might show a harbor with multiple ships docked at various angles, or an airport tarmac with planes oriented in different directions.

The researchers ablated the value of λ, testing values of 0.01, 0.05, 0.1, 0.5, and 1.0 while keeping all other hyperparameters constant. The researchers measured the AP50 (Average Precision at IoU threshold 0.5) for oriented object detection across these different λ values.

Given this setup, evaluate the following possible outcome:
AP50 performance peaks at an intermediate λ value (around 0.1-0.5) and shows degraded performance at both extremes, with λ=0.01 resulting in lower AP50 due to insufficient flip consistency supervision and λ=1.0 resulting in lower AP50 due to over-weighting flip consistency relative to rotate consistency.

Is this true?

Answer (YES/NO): NO